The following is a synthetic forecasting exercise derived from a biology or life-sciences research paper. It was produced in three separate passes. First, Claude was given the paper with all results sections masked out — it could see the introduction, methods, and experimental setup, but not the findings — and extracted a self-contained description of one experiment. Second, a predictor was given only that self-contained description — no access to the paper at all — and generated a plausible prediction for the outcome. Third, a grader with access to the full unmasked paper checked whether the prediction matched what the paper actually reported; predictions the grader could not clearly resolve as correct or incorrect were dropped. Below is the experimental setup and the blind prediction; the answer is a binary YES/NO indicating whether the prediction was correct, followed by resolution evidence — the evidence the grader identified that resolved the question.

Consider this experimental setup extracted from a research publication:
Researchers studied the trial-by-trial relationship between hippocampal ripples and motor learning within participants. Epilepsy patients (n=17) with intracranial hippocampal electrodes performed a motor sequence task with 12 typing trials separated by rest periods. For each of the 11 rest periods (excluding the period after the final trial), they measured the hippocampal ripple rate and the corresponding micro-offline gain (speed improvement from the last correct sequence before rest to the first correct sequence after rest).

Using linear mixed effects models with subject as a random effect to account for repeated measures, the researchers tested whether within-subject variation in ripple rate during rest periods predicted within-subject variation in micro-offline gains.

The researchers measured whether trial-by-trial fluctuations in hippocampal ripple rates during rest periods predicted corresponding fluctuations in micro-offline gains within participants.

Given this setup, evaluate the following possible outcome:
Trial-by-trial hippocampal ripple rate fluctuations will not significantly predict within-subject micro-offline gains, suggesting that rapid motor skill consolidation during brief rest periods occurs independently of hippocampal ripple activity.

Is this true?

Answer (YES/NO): NO